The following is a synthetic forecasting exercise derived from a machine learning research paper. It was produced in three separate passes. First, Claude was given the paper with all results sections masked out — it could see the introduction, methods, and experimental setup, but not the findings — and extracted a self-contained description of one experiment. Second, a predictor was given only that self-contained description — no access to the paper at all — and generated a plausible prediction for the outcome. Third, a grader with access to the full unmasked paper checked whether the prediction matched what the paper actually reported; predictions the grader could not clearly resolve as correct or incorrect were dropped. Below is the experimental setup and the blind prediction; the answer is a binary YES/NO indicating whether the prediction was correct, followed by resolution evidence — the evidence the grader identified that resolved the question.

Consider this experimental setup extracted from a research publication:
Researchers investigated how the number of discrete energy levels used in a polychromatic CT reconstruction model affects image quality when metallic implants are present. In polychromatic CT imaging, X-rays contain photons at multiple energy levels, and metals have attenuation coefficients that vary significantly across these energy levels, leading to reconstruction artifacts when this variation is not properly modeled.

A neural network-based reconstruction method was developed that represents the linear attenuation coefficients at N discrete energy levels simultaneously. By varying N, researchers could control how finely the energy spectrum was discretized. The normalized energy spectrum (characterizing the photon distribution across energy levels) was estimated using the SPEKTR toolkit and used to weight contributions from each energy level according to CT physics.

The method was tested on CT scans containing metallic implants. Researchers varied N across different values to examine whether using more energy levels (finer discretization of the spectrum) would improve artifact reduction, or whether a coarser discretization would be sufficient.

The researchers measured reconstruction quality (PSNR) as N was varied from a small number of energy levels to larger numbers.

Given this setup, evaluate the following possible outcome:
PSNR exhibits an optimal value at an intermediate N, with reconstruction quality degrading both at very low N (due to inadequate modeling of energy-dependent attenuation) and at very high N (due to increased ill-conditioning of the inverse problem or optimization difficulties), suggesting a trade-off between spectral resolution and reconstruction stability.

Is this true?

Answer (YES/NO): NO